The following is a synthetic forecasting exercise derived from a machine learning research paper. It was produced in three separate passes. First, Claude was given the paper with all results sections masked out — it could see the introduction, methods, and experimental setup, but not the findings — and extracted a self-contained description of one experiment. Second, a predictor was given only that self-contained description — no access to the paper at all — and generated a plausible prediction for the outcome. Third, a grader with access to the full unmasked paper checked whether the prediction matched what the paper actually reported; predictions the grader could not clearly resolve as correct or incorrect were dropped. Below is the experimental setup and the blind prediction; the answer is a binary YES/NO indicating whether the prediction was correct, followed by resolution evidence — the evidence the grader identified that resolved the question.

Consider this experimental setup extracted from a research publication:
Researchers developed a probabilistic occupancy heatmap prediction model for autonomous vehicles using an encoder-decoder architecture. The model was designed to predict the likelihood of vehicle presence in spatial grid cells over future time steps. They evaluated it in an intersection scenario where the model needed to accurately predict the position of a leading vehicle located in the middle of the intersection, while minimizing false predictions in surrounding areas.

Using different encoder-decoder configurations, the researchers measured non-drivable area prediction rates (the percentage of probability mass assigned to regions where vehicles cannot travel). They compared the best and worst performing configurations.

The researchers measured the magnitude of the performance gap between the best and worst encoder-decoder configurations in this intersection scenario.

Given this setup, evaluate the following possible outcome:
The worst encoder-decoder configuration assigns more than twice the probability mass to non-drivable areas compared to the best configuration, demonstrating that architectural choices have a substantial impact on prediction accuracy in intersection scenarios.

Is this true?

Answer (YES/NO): YES